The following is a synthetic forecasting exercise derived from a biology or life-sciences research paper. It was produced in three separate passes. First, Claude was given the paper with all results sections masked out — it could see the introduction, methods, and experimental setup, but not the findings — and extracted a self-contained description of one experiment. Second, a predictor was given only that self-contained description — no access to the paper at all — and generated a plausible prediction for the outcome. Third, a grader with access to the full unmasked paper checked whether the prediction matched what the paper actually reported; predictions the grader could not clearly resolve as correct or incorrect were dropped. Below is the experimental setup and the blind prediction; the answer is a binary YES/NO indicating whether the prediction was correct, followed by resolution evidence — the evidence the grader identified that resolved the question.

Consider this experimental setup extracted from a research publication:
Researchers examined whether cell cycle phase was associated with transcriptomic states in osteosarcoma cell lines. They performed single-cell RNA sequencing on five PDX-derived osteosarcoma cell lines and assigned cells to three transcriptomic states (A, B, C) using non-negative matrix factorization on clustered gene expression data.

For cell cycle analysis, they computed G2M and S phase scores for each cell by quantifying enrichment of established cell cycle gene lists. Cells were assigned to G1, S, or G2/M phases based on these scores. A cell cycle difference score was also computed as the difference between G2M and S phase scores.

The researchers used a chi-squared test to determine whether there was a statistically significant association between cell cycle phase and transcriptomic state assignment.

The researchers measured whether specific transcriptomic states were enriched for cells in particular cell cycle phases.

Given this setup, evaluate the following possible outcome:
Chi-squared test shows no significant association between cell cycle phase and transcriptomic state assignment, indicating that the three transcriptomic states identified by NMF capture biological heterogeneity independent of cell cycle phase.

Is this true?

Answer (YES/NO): NO